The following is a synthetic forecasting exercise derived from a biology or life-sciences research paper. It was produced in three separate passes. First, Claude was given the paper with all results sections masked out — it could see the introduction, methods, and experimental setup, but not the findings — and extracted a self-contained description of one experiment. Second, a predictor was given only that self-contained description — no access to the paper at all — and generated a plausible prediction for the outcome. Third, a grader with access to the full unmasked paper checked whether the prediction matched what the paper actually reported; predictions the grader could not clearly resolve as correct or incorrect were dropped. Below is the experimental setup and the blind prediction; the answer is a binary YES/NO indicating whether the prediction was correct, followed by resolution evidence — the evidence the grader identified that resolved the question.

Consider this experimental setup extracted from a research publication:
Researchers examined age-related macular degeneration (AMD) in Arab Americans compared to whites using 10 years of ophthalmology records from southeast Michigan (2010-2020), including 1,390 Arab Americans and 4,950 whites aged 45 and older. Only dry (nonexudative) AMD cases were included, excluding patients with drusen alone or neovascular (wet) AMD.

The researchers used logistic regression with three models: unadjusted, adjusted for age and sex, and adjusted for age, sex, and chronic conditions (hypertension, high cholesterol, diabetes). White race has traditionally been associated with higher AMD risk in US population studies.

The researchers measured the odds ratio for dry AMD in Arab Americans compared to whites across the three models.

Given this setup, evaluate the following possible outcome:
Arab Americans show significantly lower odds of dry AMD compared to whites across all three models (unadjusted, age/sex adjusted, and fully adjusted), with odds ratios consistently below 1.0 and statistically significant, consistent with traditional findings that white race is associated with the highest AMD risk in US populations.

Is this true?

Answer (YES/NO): NO